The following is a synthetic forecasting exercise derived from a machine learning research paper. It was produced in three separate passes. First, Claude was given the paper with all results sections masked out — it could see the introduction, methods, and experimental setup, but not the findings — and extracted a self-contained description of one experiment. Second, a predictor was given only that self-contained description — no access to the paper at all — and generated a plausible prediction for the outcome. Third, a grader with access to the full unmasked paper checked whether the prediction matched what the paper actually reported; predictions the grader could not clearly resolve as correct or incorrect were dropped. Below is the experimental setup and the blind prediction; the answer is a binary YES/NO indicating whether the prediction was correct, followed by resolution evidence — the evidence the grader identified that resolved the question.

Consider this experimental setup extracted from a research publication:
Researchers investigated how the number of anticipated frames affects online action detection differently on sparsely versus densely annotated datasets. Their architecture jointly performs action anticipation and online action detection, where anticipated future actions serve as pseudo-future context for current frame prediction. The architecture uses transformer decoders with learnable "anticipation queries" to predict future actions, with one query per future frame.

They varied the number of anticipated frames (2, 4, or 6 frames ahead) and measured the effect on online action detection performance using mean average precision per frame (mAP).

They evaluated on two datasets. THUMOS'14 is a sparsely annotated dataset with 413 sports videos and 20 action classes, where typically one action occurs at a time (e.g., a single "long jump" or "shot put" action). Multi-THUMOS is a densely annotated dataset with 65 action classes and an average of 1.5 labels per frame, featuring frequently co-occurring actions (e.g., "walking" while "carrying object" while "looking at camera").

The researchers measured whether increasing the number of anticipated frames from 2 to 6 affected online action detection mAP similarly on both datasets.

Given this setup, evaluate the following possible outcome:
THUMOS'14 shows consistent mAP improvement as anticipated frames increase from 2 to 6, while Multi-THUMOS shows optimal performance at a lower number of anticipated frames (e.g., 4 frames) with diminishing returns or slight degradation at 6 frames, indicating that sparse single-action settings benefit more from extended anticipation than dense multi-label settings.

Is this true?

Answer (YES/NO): NO